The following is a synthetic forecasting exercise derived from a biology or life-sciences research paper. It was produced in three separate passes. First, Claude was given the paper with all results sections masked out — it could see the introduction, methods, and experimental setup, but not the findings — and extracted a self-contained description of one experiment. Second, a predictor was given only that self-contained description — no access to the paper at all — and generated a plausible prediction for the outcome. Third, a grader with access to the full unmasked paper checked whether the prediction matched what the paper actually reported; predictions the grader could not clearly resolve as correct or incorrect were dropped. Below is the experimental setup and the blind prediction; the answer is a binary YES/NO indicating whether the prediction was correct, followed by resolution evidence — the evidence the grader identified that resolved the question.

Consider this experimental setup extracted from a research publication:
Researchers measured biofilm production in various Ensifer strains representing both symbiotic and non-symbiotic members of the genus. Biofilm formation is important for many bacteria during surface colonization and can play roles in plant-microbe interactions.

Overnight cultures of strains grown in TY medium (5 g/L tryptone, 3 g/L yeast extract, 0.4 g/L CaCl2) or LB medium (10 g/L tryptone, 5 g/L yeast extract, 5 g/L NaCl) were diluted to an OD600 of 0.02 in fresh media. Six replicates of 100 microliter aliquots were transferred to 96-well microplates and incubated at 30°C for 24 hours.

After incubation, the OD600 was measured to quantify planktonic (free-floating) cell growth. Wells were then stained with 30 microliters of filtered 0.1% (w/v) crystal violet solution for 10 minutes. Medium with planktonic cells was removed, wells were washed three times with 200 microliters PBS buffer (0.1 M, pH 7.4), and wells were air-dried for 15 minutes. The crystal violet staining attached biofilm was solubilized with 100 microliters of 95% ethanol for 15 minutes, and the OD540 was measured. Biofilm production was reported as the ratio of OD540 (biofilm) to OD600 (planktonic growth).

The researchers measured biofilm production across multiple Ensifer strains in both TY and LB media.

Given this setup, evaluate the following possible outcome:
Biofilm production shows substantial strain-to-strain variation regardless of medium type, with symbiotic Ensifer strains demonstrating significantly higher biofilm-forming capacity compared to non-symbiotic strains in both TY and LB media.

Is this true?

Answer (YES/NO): NO